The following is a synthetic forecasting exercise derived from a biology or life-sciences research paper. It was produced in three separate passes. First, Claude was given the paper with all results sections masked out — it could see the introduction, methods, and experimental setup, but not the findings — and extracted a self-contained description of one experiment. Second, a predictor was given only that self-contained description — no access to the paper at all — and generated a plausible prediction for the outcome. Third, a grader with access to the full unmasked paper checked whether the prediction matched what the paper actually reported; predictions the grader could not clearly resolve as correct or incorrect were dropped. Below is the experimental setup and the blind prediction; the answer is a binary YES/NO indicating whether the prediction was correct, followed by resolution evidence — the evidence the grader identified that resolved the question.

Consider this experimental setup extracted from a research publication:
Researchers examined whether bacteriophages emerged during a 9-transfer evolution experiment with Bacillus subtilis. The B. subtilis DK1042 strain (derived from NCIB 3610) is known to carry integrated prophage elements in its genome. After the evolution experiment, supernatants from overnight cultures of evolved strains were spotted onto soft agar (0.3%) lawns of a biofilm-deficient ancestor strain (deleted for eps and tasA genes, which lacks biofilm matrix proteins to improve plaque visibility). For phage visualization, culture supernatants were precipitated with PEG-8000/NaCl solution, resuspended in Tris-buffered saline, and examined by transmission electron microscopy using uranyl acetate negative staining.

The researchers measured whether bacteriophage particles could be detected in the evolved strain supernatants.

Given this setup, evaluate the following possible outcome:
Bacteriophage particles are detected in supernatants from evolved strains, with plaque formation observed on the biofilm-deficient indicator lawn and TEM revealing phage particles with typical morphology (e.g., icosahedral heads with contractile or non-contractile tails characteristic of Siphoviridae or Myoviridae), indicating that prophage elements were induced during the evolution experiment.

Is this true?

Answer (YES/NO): YES